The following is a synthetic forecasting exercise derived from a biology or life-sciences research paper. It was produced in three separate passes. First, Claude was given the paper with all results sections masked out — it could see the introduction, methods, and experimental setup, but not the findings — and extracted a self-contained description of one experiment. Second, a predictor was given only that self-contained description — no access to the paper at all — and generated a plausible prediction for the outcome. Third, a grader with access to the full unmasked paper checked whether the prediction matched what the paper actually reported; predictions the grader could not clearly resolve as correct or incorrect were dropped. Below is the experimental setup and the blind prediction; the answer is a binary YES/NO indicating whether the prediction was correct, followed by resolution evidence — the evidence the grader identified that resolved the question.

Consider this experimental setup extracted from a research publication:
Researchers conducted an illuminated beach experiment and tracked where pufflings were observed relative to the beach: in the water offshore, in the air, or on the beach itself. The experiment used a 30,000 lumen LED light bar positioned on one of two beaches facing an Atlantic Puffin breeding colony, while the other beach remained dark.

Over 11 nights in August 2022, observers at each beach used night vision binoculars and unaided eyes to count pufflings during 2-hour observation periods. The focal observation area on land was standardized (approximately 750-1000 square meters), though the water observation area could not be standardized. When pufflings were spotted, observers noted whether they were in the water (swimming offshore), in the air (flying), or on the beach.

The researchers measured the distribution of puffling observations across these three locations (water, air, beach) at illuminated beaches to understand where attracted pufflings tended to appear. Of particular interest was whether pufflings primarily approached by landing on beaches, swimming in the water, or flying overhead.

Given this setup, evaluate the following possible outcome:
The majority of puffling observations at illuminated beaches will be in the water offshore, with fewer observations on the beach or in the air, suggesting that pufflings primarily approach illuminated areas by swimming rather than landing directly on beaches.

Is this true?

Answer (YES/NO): NO